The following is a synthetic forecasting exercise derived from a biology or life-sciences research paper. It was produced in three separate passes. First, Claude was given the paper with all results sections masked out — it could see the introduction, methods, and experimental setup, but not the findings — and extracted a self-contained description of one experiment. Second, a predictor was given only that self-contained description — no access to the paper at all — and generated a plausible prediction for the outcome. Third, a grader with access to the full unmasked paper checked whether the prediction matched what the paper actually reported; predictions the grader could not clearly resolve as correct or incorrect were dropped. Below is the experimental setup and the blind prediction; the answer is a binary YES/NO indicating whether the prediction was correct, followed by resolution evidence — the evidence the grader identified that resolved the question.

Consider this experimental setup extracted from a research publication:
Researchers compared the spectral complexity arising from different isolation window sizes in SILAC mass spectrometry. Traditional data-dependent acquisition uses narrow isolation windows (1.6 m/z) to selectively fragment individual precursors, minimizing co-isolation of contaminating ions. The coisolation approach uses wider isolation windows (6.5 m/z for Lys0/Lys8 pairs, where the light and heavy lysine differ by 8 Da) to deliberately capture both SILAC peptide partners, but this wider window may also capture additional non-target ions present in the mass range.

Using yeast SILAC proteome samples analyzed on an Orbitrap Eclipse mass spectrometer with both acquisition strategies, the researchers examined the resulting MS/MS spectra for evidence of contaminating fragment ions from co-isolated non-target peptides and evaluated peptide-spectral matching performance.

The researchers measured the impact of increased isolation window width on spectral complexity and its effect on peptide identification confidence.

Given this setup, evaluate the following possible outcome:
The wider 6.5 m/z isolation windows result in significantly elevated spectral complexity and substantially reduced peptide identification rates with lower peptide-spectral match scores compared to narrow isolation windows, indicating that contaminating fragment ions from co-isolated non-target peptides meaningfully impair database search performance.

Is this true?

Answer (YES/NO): NO